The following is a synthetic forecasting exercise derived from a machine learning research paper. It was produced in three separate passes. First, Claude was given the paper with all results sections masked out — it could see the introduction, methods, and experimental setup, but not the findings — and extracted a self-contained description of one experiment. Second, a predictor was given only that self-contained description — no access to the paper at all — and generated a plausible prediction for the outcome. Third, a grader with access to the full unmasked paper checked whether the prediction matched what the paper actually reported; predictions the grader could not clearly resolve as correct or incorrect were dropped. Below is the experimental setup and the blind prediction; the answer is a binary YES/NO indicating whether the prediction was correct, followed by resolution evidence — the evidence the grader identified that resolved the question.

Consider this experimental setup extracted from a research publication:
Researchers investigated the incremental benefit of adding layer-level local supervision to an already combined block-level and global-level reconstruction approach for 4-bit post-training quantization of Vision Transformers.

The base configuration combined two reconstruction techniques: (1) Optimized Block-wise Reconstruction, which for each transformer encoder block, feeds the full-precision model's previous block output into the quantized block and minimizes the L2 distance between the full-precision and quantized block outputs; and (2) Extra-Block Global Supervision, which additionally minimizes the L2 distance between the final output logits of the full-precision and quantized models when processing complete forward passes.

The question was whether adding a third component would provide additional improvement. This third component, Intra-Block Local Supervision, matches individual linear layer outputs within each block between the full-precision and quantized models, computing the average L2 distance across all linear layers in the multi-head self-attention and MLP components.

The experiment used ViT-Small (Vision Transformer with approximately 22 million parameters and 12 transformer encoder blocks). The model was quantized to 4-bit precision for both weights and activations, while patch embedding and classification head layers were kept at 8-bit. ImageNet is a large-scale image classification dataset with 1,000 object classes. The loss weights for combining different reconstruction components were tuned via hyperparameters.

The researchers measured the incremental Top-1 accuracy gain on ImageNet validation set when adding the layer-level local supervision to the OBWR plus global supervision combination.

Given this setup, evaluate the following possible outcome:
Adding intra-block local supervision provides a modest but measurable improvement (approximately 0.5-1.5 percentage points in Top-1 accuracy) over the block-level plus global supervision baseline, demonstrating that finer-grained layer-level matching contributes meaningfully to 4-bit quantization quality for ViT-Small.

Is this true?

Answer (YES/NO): NO